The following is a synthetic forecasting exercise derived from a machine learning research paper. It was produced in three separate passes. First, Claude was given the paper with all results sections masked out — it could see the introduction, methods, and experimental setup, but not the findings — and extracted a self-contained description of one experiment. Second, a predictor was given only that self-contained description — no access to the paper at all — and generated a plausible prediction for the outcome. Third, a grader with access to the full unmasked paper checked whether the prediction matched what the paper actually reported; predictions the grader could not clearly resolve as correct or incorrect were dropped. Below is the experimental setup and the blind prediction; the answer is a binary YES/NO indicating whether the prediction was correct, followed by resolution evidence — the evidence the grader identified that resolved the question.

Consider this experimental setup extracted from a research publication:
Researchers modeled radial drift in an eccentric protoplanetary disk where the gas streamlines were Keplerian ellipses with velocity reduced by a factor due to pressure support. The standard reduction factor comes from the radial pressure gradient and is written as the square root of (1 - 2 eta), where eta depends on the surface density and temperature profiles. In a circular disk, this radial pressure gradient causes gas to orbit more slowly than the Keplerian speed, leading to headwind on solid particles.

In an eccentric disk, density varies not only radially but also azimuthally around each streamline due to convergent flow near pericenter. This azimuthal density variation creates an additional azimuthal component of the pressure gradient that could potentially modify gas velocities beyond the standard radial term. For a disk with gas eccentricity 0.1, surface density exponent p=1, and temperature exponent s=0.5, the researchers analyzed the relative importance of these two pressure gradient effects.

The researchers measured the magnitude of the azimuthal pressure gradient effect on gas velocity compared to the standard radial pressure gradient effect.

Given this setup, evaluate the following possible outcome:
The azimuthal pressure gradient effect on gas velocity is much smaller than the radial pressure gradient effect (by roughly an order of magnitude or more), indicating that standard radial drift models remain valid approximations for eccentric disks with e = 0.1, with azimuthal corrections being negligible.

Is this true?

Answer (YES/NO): NO